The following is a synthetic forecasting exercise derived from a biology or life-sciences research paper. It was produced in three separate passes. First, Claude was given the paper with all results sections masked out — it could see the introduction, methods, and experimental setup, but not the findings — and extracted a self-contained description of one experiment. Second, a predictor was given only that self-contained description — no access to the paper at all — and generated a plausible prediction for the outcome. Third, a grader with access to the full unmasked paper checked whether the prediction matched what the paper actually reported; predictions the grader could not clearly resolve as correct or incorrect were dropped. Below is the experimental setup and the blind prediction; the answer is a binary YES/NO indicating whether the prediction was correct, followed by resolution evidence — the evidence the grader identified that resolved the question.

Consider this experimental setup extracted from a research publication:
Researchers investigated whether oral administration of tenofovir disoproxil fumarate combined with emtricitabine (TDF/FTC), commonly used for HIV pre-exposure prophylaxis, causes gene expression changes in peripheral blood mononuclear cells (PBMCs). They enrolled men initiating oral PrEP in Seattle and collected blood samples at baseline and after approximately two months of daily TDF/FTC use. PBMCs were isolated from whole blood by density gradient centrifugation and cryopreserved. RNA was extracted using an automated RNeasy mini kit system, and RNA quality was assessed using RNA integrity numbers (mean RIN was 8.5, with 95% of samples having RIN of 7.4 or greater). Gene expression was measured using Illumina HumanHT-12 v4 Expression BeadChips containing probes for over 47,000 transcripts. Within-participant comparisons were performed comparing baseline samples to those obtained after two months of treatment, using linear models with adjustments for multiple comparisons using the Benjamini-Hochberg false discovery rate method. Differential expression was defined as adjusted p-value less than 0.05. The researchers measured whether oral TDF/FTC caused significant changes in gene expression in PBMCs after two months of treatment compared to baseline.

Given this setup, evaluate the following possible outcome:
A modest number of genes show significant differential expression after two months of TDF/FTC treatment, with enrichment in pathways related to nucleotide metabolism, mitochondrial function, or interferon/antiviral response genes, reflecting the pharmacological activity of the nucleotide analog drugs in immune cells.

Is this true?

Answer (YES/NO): NO